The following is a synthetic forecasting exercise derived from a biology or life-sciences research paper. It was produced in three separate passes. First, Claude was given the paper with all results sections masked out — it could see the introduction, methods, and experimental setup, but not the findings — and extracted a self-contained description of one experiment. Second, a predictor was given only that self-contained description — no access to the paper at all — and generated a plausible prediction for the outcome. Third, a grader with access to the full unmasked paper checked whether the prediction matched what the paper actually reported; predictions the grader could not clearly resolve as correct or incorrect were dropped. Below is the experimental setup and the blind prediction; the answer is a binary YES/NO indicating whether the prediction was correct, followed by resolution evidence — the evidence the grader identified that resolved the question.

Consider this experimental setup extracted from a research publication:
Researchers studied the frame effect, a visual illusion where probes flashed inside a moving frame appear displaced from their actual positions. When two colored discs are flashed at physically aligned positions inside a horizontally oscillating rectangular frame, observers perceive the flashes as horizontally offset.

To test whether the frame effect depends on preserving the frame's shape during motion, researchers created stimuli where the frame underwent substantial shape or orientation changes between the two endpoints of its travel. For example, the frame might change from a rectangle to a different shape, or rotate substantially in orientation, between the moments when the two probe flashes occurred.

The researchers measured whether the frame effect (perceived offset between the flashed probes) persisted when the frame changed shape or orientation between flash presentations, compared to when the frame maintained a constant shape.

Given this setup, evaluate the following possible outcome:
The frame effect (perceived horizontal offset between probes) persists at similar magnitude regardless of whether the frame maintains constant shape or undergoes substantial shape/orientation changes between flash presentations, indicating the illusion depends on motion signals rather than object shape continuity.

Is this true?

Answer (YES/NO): NO